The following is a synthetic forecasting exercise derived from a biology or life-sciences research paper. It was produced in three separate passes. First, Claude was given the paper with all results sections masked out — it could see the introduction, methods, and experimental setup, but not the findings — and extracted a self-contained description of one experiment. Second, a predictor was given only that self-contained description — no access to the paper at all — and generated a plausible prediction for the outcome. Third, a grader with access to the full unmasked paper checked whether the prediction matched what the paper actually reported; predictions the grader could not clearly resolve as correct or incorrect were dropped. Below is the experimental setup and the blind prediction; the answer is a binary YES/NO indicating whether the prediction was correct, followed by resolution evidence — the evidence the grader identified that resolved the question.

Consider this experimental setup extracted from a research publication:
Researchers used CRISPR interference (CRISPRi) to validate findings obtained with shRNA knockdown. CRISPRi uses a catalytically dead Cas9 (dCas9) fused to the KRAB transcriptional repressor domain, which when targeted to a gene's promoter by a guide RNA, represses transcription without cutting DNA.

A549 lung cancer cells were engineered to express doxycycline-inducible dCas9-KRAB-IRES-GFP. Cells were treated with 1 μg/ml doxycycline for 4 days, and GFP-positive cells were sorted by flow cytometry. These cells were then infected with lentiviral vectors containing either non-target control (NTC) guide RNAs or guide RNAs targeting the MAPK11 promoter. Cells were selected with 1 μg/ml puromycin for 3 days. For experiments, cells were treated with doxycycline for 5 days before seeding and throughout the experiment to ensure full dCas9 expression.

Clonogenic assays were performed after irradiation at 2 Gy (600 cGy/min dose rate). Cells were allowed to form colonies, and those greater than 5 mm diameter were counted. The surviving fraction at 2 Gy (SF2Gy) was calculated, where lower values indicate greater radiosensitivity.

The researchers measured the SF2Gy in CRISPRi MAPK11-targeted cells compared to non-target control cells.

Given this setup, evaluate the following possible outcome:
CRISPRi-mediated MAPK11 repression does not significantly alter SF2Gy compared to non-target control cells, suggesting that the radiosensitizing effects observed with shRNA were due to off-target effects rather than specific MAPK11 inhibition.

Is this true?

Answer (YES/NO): NO